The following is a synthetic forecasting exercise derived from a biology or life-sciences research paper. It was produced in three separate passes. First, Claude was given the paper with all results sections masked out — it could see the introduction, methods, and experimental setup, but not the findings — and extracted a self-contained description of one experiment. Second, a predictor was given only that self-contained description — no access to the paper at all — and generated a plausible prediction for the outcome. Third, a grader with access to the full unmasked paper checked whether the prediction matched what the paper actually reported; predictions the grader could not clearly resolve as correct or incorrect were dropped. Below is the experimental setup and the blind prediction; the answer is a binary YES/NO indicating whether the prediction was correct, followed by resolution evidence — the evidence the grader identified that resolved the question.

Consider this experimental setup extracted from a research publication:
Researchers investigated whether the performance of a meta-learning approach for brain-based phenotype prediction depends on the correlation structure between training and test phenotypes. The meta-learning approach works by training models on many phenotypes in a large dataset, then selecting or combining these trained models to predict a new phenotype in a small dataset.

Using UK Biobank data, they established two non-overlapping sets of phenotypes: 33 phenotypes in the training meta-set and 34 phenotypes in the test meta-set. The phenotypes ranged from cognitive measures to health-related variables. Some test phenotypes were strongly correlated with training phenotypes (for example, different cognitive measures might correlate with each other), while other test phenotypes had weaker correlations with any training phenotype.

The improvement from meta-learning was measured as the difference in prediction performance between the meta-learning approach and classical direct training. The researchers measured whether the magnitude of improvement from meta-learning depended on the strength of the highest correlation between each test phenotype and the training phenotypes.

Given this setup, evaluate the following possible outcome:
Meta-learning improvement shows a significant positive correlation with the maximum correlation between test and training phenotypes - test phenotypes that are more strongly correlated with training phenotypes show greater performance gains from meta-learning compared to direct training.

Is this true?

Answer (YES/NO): YES